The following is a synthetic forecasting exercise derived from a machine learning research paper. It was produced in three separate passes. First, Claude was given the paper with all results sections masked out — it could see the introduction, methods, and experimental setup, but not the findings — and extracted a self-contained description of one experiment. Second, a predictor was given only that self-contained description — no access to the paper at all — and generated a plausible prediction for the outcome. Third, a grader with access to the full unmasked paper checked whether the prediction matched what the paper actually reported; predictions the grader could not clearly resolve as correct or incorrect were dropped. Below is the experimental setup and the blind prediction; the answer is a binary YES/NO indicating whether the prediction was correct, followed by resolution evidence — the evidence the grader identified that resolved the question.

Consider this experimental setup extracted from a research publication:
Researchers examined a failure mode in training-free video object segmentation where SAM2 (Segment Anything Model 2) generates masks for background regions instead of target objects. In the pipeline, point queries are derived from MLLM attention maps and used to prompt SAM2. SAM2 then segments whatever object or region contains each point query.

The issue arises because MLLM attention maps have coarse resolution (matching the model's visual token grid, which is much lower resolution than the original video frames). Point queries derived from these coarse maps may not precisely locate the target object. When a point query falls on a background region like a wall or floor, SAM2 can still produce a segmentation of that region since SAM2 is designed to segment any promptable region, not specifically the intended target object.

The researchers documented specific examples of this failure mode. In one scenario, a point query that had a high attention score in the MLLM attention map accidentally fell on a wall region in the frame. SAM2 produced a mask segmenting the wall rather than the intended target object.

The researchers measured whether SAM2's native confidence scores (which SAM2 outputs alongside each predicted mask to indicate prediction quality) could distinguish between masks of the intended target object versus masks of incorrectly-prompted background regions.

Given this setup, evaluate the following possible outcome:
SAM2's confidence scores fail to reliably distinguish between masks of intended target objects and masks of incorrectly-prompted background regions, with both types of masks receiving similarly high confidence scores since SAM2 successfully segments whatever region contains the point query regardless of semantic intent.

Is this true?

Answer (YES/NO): YES